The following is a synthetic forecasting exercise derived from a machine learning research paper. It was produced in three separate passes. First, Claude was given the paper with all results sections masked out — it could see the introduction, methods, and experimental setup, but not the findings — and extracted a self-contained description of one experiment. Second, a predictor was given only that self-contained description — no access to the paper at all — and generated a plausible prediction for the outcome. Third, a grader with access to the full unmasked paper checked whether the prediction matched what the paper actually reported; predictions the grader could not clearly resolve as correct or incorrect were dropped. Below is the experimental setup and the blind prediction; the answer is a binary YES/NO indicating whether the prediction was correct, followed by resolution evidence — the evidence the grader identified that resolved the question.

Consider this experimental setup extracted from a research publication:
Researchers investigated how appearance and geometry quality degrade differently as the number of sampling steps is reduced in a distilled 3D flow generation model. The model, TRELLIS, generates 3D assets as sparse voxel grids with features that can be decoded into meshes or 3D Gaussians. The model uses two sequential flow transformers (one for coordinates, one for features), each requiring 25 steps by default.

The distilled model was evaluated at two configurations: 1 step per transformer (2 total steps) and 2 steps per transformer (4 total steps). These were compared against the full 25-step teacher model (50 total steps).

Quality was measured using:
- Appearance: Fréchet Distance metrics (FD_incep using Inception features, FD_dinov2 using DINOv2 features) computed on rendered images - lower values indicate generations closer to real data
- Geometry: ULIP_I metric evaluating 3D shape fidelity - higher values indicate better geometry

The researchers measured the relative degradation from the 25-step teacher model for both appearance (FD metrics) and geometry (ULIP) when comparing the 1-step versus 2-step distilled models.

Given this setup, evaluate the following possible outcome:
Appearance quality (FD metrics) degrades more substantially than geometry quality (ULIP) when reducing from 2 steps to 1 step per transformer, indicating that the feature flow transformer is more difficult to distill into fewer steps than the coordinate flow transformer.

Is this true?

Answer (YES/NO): YES